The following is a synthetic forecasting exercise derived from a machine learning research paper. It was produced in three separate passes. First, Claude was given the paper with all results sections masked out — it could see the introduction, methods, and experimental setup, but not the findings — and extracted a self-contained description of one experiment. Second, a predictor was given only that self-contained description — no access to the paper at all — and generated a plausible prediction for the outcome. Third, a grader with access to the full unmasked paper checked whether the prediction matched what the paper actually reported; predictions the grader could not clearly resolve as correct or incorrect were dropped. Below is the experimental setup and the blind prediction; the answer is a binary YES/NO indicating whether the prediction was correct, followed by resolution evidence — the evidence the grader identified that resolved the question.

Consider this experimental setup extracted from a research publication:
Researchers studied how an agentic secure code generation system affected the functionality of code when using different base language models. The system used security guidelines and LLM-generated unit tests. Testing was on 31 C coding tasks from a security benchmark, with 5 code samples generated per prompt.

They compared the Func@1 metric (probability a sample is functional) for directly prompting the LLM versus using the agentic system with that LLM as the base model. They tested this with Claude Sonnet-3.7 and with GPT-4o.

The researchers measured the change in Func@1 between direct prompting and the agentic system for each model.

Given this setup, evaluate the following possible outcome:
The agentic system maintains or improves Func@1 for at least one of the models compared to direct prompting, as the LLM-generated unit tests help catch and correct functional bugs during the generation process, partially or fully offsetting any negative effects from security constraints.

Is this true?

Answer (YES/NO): NO